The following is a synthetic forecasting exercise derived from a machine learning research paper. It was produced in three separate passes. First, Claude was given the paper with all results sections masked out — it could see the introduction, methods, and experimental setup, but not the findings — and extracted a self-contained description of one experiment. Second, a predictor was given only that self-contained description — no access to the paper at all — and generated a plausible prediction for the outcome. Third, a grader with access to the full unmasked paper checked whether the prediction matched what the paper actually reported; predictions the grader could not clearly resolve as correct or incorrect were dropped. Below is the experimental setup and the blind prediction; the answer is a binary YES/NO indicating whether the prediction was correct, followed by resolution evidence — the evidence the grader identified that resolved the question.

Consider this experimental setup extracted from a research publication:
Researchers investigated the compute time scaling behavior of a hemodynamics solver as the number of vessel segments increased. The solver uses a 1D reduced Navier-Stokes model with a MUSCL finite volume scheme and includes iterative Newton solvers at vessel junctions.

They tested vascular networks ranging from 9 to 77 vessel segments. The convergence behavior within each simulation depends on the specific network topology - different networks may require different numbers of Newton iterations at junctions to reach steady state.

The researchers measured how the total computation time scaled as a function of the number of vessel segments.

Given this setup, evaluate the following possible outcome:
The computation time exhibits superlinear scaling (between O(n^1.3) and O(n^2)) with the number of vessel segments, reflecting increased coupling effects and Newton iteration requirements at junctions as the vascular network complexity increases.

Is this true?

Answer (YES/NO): NO